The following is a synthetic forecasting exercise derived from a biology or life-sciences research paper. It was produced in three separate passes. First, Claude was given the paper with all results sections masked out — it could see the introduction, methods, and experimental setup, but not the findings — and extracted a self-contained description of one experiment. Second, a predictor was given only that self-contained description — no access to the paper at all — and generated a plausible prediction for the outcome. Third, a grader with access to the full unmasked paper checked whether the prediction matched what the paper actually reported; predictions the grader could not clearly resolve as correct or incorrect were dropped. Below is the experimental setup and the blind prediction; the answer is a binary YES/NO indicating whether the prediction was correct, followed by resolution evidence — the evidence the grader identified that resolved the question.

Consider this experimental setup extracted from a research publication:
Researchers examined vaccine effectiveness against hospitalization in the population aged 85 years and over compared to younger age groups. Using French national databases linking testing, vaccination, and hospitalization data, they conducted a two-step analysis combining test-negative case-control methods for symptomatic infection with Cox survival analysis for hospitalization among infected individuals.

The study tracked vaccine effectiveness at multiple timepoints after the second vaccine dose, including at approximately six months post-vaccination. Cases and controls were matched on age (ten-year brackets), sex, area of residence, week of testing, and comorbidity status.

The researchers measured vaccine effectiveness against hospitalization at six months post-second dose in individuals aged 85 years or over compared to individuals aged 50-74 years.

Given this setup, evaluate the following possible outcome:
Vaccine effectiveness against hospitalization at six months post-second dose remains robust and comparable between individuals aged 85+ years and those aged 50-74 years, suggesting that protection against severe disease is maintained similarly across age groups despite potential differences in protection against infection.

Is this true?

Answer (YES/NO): NO